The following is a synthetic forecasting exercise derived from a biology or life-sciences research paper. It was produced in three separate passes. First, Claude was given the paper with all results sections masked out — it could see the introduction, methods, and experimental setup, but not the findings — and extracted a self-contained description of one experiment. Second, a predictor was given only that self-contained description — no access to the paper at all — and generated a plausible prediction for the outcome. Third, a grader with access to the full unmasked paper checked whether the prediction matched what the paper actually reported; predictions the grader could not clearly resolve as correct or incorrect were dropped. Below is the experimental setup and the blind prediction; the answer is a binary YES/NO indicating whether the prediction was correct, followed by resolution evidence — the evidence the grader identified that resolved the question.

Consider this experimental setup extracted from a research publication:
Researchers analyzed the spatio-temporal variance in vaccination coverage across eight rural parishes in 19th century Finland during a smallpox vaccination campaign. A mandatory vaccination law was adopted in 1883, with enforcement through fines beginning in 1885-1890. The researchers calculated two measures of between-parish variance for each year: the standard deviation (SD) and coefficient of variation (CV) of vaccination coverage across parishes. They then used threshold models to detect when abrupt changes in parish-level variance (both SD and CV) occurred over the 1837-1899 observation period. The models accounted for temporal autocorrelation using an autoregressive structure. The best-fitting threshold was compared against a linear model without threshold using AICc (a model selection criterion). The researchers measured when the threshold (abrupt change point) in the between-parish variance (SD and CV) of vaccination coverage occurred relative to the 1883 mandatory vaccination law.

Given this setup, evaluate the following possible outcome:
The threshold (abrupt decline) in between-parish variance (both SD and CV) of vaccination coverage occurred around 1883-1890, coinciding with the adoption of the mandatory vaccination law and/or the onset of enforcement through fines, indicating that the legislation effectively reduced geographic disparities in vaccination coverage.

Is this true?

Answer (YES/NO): NO